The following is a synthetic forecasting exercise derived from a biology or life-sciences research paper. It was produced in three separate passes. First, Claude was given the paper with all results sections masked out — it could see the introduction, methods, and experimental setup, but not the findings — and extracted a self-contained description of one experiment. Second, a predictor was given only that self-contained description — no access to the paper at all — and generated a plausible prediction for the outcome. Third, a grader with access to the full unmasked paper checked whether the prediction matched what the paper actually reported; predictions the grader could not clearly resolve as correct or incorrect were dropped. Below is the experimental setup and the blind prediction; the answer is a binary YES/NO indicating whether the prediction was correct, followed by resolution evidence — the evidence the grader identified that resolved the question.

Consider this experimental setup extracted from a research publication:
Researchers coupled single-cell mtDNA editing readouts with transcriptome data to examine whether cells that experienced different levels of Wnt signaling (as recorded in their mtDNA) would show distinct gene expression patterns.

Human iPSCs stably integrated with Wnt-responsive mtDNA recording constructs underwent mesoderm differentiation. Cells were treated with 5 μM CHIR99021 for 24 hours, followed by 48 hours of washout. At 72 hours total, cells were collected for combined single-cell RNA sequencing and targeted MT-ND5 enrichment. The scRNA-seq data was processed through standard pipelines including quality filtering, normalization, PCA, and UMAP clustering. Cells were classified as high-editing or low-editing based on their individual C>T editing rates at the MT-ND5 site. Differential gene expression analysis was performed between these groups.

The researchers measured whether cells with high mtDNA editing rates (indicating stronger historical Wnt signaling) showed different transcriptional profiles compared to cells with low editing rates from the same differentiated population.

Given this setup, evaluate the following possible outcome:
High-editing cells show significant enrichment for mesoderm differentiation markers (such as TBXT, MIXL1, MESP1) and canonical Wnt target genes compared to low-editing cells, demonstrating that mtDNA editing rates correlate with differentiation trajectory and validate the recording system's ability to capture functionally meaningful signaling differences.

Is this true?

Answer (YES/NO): YES